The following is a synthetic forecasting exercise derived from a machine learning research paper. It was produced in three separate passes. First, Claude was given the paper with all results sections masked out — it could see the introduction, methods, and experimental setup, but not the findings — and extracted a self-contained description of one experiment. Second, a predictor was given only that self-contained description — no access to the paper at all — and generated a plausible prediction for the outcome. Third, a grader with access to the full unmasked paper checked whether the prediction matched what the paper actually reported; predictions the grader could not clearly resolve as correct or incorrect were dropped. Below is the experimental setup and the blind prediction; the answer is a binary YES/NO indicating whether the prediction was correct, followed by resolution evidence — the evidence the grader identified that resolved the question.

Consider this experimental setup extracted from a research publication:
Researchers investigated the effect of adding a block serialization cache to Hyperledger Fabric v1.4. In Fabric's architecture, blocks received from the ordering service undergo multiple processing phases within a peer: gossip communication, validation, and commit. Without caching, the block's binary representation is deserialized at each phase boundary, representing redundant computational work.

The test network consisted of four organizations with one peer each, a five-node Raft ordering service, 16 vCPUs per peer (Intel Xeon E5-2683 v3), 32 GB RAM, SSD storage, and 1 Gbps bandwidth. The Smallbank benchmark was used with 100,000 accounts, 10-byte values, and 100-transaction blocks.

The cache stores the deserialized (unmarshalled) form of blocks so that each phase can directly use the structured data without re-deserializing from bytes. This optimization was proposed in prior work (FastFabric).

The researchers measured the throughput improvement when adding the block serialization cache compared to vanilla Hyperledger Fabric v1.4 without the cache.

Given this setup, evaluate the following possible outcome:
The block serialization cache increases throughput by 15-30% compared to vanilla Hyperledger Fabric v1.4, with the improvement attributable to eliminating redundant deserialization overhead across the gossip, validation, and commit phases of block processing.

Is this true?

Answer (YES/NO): NO